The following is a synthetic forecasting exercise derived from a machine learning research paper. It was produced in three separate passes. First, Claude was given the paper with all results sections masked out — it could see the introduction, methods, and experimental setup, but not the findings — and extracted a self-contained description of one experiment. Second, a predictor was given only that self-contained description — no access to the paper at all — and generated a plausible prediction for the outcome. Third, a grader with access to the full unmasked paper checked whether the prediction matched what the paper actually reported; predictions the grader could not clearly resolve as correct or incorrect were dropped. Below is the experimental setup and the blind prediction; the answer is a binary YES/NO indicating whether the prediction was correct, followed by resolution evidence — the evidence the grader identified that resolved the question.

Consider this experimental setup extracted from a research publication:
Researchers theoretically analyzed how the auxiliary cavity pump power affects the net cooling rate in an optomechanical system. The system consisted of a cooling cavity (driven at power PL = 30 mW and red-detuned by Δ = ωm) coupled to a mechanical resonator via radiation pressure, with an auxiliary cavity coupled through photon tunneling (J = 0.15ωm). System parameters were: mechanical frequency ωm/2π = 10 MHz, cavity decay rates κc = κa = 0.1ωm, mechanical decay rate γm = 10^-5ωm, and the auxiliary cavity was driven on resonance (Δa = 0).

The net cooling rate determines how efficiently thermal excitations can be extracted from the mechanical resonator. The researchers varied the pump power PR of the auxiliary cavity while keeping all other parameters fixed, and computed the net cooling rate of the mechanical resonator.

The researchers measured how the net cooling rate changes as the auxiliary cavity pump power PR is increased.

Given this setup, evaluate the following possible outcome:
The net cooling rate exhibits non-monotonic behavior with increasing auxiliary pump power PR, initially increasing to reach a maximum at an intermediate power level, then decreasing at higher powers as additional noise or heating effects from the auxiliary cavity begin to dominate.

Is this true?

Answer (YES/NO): NO